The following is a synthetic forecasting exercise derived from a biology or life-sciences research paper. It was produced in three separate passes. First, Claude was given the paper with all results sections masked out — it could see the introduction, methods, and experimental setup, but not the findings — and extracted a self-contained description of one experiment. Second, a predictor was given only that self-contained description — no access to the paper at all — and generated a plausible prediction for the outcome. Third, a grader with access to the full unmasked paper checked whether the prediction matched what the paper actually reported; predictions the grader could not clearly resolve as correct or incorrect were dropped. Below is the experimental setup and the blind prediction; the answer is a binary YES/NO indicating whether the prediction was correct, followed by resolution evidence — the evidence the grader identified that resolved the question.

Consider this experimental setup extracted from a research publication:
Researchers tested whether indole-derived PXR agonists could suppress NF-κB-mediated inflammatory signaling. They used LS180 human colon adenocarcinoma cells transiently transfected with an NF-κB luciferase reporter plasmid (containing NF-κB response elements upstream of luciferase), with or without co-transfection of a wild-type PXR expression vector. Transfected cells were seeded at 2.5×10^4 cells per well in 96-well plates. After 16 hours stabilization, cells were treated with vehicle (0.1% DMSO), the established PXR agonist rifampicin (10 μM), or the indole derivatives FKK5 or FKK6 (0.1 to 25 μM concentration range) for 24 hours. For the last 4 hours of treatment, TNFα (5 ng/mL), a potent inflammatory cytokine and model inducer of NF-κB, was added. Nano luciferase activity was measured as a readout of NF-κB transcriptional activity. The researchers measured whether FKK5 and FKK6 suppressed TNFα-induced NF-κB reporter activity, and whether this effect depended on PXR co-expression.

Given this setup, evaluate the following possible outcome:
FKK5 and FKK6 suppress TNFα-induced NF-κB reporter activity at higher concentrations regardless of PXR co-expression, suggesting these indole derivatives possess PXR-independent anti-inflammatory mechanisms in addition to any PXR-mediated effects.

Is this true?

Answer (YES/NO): NO